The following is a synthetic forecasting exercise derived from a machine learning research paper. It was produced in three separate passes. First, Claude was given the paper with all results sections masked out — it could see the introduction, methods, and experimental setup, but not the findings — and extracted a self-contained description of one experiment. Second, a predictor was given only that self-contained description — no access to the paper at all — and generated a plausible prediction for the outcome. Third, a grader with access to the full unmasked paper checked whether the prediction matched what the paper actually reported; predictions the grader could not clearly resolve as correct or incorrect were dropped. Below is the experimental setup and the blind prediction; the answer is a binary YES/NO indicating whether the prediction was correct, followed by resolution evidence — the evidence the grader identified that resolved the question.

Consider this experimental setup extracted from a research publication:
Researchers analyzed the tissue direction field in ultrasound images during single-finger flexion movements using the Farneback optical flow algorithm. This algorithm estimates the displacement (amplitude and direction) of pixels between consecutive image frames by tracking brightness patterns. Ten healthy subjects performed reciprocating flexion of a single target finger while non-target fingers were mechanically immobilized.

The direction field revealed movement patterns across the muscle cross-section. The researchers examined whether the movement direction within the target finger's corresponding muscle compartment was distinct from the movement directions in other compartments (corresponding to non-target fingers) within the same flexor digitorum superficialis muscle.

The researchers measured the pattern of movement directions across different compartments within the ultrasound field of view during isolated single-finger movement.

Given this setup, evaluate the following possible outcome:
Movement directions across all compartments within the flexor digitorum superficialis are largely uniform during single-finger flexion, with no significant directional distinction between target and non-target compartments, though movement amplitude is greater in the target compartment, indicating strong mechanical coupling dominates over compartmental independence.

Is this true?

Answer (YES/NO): NO